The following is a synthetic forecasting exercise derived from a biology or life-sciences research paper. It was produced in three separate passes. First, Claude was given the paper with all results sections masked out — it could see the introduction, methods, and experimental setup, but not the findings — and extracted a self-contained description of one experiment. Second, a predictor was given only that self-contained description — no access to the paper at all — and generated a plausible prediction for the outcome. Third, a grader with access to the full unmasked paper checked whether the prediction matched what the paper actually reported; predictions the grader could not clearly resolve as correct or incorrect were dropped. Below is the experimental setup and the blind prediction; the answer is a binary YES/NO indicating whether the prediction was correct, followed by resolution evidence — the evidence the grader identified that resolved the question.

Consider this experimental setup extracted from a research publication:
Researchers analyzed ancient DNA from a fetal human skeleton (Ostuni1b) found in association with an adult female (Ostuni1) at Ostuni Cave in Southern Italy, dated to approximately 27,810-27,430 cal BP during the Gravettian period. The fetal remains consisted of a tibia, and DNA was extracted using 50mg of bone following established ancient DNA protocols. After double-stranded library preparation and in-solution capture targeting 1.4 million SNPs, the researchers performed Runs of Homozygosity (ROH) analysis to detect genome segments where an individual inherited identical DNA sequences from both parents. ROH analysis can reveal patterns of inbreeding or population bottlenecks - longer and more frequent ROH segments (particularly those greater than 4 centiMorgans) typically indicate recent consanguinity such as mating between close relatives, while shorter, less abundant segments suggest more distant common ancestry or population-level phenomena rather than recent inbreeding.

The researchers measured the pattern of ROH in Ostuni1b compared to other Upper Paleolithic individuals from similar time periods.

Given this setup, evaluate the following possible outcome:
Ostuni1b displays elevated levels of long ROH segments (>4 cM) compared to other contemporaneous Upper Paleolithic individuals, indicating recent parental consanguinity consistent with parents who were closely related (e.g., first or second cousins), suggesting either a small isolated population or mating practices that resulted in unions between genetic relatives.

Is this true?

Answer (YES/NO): NO